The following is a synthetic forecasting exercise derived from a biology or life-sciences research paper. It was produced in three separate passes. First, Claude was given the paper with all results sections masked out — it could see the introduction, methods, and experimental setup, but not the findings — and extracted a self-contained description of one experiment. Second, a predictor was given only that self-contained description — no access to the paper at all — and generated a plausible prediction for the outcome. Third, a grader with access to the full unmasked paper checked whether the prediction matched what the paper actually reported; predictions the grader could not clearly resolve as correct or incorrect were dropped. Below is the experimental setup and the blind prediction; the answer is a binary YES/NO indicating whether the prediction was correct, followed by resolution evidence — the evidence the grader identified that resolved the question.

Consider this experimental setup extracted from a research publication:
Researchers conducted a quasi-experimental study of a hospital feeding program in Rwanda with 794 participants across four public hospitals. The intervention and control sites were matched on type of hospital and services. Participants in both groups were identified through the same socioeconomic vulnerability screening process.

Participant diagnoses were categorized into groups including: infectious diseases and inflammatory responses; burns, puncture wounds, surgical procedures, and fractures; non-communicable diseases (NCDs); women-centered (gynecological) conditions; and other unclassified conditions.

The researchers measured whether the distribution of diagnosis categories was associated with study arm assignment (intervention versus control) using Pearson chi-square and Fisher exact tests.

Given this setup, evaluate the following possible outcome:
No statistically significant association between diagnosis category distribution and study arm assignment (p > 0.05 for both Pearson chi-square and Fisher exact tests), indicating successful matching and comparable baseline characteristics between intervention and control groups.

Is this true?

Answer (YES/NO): NO